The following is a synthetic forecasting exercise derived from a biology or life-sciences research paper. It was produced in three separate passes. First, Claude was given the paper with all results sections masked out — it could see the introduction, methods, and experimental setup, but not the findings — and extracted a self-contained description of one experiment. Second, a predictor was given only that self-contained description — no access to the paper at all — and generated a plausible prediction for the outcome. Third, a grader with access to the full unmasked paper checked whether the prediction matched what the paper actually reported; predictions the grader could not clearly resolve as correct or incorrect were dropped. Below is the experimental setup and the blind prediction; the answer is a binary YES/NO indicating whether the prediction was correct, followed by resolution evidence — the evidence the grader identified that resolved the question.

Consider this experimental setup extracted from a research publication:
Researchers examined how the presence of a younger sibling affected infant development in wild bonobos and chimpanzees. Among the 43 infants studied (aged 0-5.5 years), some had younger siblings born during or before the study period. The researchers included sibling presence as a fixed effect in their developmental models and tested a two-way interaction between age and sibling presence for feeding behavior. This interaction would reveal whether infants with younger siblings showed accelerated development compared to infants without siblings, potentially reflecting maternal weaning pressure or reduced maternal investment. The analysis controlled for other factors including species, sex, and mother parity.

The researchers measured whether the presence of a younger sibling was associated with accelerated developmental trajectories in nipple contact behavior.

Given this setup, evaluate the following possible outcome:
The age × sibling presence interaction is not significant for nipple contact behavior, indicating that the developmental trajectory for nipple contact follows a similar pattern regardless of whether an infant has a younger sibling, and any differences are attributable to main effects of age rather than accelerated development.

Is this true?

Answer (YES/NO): NO